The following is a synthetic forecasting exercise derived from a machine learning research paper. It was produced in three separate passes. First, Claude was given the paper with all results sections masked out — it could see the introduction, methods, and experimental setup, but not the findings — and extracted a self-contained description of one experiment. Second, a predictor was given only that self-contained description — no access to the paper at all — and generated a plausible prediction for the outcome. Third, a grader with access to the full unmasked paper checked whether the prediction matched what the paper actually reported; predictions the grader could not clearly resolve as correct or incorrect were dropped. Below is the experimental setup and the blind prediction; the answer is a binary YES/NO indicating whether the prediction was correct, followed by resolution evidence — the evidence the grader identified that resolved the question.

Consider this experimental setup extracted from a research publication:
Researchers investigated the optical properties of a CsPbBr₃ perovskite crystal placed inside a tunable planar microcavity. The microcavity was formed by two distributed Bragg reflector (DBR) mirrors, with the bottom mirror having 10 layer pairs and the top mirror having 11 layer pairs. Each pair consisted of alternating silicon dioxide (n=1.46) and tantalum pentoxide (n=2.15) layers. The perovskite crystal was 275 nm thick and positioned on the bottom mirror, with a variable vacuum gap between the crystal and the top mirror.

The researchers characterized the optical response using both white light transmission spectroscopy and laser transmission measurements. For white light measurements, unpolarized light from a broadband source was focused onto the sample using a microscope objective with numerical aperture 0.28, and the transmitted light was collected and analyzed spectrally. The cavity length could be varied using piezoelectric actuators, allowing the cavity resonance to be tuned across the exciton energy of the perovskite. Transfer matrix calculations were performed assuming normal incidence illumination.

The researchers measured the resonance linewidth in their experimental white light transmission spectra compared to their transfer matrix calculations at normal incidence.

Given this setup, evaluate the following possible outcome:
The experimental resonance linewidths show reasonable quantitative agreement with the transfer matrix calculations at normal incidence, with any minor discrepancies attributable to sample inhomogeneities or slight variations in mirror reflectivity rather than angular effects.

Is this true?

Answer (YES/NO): NO